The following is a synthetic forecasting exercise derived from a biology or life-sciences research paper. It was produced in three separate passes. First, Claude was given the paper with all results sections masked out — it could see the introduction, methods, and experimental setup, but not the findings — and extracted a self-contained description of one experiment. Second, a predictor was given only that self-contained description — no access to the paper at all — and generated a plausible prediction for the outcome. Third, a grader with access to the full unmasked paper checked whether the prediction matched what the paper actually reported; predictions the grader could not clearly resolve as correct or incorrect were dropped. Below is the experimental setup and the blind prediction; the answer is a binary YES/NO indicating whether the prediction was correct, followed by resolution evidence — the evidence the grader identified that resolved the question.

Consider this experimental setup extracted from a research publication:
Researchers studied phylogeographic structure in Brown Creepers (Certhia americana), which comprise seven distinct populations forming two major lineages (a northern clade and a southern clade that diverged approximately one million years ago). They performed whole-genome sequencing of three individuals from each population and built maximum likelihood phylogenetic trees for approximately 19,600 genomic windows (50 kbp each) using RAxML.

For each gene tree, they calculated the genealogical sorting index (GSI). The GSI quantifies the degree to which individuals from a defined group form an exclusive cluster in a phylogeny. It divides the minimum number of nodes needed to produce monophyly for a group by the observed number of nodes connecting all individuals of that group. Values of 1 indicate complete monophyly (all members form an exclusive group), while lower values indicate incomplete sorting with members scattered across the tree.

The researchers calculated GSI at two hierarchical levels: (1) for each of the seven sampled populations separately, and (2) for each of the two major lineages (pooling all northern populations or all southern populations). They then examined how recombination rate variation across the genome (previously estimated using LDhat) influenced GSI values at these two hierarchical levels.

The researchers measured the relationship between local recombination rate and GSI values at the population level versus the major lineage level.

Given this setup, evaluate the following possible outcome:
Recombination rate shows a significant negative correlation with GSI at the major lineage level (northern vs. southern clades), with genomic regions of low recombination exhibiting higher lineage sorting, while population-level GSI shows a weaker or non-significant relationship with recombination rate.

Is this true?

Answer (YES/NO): YES